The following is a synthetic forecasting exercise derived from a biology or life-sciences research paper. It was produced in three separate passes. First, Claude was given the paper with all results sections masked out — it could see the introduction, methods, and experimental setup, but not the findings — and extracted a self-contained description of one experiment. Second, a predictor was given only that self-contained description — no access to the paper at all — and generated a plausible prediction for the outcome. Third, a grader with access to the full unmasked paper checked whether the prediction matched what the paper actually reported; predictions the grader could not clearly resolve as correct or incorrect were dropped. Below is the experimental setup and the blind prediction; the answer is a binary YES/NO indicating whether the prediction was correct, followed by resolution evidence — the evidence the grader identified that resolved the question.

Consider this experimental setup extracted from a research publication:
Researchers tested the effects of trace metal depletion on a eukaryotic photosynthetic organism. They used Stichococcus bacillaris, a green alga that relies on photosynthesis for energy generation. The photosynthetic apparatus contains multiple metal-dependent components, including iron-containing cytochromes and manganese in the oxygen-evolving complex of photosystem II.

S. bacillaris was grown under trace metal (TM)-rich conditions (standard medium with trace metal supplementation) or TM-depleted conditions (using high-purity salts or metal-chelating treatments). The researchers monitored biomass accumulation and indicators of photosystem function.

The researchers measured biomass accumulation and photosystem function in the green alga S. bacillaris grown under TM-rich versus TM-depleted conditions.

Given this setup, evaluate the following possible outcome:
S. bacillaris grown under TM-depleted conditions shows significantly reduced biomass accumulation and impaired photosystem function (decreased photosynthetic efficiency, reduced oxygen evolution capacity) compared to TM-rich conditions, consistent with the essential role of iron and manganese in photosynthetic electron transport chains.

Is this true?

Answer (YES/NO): NO